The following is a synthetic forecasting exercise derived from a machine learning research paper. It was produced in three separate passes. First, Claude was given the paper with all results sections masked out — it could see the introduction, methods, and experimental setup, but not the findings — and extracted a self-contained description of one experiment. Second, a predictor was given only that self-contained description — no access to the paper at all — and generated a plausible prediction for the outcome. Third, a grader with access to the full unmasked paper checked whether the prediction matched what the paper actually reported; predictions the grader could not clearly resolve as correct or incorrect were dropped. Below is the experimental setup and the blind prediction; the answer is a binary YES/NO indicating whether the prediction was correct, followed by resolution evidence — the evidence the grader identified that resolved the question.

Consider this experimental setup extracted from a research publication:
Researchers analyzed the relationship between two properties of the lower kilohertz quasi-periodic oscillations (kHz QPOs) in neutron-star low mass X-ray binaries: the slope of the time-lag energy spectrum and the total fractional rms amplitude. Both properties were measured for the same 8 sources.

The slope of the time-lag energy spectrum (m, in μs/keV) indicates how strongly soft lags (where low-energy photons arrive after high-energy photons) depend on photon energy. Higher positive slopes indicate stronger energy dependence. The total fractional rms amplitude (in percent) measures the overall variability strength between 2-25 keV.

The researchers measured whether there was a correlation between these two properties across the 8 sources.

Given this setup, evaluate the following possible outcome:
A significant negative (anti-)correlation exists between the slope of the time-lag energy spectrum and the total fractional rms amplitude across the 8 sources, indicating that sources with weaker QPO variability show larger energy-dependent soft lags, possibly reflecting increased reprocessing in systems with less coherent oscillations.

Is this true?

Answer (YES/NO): NO